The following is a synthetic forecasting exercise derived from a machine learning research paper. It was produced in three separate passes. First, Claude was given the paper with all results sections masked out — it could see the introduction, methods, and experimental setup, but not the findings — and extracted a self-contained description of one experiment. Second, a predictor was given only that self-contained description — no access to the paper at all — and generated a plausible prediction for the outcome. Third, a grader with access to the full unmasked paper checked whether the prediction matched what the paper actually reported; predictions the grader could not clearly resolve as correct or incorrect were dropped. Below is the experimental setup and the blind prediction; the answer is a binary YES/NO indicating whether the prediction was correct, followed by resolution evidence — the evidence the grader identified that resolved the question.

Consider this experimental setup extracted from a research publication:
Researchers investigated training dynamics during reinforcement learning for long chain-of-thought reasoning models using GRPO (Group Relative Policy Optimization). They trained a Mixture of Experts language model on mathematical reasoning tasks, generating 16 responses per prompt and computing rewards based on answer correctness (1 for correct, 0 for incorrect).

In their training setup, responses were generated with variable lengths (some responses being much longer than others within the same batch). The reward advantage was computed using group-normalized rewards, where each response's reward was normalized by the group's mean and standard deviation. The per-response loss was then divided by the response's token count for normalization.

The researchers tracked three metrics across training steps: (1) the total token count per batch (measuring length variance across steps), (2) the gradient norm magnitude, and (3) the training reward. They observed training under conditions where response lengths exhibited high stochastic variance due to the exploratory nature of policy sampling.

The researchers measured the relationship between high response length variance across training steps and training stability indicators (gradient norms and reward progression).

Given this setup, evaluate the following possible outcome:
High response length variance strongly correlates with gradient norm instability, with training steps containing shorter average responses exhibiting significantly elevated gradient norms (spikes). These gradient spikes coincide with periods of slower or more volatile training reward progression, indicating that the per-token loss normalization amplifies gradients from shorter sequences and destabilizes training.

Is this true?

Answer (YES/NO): NO